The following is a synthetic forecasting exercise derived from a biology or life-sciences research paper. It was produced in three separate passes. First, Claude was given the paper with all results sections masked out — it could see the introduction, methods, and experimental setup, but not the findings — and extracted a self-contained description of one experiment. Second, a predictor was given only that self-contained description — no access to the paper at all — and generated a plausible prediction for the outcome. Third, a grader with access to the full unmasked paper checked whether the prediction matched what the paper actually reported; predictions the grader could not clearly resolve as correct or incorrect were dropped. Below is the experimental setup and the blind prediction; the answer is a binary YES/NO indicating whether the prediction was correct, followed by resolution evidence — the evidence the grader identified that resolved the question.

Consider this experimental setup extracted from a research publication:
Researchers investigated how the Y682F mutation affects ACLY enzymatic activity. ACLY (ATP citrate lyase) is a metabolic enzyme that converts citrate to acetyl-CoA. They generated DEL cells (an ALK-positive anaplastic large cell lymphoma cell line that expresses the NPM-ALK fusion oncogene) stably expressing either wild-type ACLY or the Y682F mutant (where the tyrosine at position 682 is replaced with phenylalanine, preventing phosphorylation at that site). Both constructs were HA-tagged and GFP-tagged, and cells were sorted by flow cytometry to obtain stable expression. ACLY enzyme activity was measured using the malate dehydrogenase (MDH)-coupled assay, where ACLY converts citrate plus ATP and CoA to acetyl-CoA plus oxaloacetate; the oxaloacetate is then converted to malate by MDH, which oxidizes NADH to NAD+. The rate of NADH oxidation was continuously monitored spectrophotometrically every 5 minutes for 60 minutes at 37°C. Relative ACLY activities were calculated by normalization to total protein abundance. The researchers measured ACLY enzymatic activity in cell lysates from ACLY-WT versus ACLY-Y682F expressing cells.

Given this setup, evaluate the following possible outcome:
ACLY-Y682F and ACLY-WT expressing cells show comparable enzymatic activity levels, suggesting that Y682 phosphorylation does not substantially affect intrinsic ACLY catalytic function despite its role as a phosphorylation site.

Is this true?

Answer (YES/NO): NO